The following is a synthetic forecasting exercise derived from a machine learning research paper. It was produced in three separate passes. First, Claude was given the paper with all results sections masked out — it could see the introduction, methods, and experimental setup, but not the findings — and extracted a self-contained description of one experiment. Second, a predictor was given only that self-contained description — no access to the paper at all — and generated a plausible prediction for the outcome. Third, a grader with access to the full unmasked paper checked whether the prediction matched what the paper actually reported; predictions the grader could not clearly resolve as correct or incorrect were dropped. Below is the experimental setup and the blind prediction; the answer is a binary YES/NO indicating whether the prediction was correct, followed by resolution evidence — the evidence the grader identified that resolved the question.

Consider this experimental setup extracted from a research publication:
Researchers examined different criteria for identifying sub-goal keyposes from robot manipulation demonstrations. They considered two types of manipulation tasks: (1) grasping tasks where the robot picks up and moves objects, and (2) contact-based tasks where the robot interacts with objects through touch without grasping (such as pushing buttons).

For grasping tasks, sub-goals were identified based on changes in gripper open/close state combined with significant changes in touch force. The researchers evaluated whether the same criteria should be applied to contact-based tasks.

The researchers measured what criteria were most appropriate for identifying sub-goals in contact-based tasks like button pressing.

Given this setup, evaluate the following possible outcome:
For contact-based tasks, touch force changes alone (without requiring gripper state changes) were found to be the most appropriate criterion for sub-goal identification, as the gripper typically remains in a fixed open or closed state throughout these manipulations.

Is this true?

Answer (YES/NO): YES